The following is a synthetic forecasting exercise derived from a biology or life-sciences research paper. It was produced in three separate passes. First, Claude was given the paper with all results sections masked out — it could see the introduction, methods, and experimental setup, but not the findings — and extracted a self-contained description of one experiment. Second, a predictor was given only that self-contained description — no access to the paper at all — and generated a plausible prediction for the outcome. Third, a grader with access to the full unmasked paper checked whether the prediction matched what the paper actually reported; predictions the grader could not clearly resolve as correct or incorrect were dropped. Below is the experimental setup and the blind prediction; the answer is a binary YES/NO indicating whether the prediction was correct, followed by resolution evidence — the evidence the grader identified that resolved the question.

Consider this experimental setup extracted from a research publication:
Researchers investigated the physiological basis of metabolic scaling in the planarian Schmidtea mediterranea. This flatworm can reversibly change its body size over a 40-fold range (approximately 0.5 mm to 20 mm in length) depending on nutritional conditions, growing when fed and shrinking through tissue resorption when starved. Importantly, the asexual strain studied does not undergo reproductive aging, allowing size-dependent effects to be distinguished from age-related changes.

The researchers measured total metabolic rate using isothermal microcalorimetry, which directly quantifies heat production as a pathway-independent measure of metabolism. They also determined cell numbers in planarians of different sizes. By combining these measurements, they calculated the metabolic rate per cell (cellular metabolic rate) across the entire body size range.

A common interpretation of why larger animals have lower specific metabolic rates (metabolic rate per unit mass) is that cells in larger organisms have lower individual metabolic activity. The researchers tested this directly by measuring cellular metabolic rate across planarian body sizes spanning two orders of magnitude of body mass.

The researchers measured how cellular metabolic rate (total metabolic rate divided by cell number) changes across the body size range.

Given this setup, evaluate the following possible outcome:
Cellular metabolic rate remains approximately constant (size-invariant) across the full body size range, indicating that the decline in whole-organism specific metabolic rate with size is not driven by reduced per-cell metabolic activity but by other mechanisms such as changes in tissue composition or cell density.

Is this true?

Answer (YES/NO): YES